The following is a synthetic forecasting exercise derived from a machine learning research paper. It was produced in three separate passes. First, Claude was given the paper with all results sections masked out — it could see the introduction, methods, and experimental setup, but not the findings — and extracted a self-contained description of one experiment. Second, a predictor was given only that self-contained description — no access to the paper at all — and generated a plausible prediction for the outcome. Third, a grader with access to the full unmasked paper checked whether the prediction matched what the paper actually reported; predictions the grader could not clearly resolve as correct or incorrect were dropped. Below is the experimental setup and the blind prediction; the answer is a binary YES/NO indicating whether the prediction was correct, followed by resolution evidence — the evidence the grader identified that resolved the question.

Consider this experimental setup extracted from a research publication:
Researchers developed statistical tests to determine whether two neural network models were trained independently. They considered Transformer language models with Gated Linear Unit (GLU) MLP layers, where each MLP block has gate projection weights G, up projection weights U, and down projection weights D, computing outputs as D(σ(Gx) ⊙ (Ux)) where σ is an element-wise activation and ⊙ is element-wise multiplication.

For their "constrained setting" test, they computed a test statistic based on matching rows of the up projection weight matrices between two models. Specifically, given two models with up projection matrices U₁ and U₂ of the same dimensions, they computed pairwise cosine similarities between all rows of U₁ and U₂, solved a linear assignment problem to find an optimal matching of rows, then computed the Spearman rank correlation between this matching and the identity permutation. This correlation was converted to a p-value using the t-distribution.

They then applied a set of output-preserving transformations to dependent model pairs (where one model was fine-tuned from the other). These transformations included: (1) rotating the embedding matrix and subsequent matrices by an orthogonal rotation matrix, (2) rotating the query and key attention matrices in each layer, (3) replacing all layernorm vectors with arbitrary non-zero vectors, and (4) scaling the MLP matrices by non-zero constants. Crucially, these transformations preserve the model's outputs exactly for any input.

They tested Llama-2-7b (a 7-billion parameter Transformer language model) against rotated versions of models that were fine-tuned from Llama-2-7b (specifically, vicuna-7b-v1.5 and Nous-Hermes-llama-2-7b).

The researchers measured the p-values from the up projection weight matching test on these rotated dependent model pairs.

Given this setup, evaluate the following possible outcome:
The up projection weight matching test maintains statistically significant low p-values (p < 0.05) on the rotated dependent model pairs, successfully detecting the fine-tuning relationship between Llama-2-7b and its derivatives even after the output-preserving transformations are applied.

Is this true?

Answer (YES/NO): NO